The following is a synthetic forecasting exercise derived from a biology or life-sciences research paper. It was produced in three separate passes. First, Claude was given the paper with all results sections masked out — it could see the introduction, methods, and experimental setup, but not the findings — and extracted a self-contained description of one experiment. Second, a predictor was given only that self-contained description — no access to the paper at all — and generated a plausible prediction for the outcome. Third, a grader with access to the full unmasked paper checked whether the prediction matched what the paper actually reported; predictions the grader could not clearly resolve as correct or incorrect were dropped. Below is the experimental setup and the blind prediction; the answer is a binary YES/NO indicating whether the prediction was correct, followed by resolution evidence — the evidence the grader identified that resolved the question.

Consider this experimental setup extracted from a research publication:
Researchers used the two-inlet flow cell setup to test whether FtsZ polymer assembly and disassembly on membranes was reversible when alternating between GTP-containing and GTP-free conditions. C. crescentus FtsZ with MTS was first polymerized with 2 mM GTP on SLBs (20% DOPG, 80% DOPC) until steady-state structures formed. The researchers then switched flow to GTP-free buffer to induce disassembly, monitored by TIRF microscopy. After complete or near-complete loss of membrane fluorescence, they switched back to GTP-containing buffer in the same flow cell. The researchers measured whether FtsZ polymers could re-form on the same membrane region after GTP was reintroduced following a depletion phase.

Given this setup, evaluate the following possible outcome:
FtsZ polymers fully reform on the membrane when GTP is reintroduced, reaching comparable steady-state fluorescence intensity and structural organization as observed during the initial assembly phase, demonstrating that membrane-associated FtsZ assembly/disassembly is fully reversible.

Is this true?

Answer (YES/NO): NO